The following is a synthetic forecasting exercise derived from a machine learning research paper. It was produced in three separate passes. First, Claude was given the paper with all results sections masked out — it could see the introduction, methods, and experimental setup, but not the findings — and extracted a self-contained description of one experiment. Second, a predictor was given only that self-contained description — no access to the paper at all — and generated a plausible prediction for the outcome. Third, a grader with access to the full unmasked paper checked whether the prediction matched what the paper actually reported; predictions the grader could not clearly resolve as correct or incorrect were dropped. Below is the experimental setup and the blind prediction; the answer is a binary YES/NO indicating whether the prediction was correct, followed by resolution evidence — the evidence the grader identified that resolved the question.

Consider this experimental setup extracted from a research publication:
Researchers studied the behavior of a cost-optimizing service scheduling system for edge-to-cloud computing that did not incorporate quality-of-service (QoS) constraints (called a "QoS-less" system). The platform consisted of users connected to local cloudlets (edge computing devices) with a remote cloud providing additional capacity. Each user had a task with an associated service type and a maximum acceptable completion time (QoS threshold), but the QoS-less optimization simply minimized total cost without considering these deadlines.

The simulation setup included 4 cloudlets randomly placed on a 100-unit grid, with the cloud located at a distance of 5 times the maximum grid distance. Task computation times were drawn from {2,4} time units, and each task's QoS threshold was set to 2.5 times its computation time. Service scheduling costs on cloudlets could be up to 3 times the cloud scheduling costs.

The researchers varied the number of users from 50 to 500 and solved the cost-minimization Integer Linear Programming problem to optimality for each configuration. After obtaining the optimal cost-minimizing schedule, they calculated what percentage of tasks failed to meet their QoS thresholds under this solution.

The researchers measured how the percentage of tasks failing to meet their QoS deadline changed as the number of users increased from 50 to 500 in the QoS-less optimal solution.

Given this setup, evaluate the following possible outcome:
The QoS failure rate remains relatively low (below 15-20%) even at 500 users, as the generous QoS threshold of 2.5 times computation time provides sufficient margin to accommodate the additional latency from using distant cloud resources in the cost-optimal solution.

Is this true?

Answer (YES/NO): NO